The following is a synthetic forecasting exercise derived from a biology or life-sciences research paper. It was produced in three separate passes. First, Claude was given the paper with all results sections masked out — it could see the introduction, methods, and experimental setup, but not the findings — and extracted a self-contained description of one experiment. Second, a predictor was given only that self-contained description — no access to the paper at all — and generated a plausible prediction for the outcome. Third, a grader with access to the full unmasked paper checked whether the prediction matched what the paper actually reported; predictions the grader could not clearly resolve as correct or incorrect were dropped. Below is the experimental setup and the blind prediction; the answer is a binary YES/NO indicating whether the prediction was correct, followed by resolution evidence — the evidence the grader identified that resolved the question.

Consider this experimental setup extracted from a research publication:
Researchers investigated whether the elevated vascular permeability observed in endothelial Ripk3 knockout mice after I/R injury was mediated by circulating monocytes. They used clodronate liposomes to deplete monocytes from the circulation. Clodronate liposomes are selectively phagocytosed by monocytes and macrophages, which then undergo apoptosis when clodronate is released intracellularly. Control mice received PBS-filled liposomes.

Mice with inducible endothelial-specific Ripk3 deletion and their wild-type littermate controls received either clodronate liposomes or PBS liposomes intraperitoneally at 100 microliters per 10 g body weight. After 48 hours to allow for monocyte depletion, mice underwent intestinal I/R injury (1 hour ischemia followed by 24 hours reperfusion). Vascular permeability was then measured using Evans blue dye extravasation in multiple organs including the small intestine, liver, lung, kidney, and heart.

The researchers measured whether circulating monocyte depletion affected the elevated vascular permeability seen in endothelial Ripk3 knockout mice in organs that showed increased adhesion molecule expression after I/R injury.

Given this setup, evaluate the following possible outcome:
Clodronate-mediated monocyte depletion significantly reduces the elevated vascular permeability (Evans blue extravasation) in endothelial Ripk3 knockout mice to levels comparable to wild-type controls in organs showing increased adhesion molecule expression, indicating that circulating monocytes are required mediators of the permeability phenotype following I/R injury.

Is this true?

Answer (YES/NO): YES